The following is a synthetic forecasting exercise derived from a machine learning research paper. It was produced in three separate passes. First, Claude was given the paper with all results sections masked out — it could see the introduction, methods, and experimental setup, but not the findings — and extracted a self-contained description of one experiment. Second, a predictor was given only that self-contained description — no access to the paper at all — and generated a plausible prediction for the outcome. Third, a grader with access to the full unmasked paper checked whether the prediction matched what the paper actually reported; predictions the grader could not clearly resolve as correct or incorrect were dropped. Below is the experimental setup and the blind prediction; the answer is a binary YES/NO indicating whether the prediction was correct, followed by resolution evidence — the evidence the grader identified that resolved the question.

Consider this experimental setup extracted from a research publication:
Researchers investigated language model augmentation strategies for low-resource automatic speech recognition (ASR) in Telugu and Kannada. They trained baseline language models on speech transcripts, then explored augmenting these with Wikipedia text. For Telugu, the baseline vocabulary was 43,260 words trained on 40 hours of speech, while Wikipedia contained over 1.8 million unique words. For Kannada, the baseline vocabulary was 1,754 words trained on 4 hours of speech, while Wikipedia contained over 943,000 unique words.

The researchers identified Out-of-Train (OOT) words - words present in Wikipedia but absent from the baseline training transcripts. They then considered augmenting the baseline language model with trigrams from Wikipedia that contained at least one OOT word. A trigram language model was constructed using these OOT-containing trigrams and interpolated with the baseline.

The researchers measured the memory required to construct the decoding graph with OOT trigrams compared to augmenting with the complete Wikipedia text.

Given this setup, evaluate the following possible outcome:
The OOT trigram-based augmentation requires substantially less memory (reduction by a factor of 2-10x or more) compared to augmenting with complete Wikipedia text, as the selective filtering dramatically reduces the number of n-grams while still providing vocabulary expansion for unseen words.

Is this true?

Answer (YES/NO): NO